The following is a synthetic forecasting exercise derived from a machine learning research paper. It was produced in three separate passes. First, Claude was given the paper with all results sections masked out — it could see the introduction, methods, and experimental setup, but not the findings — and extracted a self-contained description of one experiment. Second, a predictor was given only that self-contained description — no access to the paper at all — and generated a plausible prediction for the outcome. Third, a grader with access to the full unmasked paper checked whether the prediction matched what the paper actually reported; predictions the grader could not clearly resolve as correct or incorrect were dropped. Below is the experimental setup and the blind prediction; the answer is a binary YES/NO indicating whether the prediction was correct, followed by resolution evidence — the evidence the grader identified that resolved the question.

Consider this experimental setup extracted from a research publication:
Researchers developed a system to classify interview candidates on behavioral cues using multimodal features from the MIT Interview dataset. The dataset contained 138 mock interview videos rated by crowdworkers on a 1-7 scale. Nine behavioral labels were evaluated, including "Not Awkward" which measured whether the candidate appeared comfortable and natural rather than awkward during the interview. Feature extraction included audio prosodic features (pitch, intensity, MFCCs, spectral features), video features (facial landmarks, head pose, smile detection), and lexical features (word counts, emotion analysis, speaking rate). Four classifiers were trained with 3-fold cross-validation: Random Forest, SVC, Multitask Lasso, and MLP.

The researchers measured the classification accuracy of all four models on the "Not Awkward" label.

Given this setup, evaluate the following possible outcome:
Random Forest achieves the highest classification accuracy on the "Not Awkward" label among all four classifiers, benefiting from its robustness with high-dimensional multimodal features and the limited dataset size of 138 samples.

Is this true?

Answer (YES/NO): YES